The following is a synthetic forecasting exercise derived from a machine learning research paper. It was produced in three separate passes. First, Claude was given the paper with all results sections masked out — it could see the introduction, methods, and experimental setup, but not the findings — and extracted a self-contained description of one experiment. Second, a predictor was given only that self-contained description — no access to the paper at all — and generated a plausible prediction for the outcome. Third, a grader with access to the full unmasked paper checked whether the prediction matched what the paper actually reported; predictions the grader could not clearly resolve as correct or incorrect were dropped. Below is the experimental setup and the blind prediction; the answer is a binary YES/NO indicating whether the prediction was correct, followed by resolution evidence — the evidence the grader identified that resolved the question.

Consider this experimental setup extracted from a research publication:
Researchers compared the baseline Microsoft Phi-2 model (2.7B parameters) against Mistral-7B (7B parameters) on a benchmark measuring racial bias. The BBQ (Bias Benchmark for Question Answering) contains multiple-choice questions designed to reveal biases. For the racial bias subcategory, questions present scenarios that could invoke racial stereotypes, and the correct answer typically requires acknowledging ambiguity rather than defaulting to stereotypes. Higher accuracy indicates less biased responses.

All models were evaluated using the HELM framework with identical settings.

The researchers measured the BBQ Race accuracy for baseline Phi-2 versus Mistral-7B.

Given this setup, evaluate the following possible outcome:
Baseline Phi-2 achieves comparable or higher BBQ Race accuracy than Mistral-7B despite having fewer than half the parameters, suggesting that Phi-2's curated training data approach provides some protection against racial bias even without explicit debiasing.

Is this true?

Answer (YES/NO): YES